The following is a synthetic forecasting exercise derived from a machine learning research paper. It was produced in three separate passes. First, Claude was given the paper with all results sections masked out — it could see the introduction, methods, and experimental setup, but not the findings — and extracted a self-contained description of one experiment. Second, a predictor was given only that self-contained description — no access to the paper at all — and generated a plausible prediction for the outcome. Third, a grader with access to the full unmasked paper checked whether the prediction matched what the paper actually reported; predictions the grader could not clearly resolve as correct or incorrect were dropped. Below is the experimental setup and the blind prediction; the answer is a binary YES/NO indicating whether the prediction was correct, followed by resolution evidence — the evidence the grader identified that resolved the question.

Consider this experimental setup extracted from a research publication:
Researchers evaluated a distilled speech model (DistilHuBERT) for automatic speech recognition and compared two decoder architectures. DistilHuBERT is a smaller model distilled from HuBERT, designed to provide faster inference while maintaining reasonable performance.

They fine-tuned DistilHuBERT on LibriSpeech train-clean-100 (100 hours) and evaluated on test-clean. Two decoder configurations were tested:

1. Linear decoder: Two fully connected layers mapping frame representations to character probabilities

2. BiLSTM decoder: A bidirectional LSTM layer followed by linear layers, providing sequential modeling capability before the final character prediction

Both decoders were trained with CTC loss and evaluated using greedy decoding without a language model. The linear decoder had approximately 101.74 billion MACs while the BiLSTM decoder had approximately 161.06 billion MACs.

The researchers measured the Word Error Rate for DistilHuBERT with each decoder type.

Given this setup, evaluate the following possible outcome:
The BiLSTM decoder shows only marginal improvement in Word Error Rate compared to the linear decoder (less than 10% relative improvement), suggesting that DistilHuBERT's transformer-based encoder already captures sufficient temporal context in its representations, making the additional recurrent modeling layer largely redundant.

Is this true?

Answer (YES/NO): NO